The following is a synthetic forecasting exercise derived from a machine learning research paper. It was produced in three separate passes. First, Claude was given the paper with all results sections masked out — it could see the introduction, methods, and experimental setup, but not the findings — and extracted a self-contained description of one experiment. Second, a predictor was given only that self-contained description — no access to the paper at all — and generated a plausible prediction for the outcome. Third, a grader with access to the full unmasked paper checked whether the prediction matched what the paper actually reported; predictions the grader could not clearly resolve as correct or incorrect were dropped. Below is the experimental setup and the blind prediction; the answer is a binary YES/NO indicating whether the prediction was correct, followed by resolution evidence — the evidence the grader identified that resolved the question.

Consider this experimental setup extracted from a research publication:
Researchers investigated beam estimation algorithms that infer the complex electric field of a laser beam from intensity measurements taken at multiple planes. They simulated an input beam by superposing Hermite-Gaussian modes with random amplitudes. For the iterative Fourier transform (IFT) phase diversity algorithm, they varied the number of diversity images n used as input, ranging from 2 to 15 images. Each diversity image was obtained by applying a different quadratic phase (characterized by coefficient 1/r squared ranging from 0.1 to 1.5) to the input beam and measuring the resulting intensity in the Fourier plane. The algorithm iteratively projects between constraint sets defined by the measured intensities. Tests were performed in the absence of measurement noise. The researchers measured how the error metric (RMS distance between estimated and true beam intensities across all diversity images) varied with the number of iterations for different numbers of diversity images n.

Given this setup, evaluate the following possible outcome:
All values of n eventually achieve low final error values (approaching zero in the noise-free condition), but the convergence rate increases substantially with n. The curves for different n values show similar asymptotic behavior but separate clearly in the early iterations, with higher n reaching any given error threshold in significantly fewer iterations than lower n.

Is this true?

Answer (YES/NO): NO